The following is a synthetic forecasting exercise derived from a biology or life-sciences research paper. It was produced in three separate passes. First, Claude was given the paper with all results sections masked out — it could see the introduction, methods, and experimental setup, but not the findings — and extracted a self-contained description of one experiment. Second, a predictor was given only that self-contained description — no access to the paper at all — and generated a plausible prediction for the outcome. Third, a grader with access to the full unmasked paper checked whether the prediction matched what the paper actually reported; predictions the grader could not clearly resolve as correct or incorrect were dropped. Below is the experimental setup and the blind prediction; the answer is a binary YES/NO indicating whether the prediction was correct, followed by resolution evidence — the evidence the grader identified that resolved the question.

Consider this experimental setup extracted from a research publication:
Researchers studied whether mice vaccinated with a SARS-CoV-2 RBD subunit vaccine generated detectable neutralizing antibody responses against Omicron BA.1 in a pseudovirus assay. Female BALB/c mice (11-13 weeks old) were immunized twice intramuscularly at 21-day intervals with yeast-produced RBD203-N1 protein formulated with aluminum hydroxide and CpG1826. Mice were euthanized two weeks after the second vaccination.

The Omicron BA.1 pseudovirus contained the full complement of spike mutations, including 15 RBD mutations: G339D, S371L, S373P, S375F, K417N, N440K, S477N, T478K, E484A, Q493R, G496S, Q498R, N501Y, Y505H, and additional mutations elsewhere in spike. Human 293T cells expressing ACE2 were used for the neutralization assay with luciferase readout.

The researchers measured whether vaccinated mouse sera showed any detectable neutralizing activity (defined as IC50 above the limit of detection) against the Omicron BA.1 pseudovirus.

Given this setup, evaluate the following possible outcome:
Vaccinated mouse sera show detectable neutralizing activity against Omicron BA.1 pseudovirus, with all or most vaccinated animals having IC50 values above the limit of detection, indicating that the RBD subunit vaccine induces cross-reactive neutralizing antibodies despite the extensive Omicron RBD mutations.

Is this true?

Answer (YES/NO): YES